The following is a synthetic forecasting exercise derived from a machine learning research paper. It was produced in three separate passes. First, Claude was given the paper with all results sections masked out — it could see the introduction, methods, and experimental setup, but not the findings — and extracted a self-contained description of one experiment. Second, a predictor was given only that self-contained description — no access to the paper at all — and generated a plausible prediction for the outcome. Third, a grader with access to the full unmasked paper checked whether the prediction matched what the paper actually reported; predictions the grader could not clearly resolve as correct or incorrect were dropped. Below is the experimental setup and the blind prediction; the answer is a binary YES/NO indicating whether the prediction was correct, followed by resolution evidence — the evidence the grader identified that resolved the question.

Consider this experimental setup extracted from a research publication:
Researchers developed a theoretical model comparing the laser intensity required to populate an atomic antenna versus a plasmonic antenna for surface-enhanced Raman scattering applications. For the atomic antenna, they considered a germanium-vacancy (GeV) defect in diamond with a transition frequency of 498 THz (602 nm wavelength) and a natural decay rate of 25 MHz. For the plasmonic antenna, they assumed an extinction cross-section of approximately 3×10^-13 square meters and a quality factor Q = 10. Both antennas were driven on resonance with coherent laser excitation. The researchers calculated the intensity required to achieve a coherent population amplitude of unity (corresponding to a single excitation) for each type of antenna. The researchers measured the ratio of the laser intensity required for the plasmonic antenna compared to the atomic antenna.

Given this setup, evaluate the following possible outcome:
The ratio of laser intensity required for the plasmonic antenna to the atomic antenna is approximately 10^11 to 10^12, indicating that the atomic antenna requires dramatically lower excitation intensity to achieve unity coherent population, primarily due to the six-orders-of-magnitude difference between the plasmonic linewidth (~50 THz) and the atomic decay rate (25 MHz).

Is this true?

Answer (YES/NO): NO